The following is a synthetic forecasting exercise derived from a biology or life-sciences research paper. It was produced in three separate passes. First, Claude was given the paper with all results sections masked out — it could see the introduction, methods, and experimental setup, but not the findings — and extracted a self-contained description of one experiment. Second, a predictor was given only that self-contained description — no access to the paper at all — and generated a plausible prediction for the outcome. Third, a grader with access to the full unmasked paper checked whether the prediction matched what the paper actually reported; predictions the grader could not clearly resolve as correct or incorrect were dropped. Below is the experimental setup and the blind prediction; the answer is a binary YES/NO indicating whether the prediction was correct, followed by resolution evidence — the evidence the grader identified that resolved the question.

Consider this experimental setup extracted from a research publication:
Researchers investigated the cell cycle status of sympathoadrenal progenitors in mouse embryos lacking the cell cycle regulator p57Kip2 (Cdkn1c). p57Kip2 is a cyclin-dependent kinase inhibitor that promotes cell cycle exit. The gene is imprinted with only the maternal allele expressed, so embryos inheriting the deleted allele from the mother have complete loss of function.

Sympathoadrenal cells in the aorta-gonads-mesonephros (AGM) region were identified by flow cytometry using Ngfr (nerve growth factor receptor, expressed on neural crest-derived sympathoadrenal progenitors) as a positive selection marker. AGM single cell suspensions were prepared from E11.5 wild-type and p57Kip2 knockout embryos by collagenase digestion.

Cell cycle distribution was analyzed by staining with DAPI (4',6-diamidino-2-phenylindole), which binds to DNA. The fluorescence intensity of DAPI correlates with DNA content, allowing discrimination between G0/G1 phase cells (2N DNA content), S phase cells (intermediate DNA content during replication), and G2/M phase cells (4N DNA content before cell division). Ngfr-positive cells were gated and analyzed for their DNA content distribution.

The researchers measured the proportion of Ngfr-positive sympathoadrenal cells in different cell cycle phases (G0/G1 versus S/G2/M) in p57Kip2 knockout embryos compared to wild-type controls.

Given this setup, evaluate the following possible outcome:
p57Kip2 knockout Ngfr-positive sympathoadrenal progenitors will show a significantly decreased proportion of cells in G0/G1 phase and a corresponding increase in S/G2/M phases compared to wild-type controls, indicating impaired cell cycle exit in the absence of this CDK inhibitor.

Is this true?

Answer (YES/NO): YES